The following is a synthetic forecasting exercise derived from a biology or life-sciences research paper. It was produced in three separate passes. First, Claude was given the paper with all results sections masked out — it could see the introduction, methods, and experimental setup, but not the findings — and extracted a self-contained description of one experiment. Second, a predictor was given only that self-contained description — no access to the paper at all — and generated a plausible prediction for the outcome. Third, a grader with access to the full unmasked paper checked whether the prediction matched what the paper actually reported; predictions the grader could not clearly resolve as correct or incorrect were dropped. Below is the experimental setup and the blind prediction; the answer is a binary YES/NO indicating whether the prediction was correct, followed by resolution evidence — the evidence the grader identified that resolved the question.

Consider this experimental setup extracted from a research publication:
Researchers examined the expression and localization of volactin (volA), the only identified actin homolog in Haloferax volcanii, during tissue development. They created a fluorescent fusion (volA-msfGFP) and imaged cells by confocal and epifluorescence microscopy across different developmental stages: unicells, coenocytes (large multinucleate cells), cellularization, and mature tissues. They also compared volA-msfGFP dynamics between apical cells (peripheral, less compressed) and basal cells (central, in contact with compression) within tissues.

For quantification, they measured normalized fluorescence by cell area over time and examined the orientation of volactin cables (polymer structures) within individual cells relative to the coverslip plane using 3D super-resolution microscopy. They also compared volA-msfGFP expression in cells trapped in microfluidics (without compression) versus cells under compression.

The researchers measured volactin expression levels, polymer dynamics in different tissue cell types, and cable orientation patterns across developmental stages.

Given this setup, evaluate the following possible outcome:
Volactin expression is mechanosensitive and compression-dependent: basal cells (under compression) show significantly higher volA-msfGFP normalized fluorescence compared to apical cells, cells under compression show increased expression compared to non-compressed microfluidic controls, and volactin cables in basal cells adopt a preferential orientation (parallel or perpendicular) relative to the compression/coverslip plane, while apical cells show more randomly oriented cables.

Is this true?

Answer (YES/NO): NO